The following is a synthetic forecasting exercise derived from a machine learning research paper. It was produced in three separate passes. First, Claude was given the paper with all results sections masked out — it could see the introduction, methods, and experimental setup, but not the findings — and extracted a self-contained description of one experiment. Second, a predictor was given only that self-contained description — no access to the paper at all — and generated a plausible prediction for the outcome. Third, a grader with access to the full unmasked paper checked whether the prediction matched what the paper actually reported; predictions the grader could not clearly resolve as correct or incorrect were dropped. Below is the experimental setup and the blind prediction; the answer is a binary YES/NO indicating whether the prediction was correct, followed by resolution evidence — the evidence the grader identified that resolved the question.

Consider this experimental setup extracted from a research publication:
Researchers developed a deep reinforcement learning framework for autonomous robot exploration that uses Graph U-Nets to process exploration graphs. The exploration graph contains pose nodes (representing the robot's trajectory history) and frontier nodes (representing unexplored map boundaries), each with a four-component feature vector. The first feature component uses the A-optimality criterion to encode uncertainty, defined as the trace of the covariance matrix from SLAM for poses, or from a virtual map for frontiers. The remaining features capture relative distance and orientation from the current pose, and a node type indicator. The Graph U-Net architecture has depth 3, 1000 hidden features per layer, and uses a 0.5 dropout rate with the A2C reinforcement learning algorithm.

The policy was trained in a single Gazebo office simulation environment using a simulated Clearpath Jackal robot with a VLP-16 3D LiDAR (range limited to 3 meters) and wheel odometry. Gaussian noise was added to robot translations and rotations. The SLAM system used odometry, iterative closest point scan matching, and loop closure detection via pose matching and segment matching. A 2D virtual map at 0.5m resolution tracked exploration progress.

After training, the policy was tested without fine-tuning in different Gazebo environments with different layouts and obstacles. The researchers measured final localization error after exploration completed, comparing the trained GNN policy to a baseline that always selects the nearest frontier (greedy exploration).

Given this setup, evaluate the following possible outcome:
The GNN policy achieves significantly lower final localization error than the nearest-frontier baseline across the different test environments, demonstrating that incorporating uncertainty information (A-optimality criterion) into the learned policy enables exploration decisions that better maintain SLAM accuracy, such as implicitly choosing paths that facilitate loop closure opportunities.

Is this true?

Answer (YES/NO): YES